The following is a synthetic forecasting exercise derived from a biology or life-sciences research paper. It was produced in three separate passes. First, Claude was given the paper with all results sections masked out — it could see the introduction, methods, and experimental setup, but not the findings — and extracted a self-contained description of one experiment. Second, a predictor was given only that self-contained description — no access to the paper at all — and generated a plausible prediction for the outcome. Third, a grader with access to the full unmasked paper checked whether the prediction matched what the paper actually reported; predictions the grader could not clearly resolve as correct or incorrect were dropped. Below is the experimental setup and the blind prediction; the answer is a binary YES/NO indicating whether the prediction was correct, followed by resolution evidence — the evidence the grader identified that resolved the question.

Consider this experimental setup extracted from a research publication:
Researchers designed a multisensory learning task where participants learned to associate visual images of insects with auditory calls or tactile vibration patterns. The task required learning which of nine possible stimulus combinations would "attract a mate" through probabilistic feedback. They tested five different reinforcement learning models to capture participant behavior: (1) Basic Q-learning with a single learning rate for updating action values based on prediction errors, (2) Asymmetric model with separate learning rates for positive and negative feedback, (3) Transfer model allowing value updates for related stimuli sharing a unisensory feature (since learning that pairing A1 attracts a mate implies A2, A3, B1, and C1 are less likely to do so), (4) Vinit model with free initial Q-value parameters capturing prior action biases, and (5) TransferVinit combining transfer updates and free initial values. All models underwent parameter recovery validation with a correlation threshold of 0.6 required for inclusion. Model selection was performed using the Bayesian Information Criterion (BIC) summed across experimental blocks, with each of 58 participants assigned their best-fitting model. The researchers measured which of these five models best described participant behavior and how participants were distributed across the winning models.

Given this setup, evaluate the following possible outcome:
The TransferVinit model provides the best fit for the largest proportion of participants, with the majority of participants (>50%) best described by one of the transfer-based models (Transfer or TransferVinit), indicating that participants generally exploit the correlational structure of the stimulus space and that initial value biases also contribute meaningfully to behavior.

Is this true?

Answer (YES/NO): NO